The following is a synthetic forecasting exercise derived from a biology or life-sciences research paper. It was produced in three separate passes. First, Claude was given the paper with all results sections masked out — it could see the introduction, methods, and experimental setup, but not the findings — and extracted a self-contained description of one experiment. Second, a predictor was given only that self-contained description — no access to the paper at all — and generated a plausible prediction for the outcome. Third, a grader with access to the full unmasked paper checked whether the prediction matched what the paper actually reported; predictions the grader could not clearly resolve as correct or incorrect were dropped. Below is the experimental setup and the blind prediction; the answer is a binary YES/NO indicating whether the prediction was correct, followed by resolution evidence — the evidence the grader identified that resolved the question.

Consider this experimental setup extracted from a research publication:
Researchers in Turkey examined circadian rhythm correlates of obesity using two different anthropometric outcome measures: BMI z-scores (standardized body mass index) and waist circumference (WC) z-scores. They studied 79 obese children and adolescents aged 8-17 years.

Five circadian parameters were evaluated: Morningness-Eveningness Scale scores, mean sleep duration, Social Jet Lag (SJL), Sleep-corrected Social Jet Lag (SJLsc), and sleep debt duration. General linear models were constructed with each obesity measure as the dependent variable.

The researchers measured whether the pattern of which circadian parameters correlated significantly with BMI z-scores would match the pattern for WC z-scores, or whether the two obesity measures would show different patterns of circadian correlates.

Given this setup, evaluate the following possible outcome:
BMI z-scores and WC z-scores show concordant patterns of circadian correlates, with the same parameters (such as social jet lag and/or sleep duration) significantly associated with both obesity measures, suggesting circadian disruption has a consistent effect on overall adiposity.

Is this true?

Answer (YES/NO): NO